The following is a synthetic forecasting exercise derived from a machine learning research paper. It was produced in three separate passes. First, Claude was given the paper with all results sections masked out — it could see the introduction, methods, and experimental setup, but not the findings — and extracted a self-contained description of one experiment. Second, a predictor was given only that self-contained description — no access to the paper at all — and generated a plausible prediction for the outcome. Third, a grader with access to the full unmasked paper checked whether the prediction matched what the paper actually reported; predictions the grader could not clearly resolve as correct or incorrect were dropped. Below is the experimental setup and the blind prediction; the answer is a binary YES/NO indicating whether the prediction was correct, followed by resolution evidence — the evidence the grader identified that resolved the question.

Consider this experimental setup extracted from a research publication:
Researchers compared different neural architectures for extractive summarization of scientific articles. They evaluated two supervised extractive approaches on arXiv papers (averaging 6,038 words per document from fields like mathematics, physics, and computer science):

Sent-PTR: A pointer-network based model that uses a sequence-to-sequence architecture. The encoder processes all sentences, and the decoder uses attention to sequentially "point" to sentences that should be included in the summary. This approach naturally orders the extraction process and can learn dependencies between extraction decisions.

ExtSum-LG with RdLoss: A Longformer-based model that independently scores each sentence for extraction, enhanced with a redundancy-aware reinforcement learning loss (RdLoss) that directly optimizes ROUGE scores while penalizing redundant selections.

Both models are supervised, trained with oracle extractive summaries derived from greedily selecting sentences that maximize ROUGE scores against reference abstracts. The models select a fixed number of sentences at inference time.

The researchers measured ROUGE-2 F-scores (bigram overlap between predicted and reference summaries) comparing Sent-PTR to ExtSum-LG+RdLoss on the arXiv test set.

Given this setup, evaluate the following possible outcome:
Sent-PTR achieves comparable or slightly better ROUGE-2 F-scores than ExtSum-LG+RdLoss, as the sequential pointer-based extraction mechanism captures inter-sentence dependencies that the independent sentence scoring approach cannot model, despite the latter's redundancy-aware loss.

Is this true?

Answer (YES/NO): NO